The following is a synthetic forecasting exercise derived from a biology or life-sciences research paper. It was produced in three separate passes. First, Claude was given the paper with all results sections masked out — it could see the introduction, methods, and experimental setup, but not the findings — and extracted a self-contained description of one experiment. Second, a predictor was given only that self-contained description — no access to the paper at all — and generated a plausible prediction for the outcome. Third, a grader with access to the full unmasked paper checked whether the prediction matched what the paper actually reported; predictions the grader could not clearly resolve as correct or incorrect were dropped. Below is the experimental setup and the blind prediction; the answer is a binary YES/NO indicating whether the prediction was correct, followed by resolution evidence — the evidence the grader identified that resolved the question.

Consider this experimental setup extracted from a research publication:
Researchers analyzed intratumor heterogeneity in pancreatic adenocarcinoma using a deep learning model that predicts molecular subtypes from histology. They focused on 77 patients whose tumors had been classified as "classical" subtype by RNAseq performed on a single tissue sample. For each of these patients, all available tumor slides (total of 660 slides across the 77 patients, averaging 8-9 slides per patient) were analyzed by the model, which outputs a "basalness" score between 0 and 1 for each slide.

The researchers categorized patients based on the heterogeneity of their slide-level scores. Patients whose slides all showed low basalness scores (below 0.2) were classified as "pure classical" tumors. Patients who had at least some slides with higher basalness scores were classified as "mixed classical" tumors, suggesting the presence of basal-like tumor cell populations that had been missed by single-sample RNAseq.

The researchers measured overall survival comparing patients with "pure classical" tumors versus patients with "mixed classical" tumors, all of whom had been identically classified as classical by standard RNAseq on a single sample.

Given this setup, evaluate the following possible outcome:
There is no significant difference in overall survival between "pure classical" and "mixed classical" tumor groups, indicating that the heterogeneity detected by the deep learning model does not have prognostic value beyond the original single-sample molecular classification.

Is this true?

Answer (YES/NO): NO